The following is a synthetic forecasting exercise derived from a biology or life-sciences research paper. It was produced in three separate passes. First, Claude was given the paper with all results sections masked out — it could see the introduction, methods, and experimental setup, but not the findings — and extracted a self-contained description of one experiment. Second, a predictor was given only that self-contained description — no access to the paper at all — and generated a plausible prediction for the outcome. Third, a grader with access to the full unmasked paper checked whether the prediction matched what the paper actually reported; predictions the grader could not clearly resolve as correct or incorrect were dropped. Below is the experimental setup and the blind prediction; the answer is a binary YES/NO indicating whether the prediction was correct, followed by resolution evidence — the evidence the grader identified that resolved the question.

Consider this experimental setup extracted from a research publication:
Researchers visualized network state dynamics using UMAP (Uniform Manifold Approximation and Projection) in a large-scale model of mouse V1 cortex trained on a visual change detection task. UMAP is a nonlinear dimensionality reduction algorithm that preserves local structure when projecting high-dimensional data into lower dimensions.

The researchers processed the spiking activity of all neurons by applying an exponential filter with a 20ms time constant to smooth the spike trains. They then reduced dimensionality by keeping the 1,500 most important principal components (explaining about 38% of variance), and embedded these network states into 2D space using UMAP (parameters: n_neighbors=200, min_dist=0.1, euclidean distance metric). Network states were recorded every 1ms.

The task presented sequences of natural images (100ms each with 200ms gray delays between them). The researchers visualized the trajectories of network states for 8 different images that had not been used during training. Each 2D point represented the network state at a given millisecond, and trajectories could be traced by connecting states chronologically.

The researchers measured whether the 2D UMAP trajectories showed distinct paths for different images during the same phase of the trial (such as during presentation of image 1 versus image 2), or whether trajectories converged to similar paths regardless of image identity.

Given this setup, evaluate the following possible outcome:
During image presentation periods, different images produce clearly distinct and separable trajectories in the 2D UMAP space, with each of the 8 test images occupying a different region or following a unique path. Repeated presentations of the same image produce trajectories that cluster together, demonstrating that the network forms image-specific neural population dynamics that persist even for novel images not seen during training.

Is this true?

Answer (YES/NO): YES